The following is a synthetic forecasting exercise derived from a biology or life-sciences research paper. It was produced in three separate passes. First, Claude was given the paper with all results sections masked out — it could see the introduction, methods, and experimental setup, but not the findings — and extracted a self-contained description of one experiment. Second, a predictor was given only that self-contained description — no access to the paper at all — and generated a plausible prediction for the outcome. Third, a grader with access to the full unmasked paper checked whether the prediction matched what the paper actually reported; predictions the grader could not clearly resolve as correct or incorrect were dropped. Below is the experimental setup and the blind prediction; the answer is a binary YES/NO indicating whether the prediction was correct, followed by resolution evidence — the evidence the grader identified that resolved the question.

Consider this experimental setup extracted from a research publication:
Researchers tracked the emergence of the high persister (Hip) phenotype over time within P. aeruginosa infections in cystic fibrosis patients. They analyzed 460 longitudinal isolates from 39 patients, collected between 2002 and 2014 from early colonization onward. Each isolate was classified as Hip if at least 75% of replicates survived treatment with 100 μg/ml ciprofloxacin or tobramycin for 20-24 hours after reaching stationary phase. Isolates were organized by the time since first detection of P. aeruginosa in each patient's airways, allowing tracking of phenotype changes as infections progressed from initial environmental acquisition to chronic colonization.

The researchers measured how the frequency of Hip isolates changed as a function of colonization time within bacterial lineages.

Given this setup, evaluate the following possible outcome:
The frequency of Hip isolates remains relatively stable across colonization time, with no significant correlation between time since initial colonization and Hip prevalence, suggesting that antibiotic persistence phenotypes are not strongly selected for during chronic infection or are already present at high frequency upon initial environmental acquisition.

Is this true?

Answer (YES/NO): NO